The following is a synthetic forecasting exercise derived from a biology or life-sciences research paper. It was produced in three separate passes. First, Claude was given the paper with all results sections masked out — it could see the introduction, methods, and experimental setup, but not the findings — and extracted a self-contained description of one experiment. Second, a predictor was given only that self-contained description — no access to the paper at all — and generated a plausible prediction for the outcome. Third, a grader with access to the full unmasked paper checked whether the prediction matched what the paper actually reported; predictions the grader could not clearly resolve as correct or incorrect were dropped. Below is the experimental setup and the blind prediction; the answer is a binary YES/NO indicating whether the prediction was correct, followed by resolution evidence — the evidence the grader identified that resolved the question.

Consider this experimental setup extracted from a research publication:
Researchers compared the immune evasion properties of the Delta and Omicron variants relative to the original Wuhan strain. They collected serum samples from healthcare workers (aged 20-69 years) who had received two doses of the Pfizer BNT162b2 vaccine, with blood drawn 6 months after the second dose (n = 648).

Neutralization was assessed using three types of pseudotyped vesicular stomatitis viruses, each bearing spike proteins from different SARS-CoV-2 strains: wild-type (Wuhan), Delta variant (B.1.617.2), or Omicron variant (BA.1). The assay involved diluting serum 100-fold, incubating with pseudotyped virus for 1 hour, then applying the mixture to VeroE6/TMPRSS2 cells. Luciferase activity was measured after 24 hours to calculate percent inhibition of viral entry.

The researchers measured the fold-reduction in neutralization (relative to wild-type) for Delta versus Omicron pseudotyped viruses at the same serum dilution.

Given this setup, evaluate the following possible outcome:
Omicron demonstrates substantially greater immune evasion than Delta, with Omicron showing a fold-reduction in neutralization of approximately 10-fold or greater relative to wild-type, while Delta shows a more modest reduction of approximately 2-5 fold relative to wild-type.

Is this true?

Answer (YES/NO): NO